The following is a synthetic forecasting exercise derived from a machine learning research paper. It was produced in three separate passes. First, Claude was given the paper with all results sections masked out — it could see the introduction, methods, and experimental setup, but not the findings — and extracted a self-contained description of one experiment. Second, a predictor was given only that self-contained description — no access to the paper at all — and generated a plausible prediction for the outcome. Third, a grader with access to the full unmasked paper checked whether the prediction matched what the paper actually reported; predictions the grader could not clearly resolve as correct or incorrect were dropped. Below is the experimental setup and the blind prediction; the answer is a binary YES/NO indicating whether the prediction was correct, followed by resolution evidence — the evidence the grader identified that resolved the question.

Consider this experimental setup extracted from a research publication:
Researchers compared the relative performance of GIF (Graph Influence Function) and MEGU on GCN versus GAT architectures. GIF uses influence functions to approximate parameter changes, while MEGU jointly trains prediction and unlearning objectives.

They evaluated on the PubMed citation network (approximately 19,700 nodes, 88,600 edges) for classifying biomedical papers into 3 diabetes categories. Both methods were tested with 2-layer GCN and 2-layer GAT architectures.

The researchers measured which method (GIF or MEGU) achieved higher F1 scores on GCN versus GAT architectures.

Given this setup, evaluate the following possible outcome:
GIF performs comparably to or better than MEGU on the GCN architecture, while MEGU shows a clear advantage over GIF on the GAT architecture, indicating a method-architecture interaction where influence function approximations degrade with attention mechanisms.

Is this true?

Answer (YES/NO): NO